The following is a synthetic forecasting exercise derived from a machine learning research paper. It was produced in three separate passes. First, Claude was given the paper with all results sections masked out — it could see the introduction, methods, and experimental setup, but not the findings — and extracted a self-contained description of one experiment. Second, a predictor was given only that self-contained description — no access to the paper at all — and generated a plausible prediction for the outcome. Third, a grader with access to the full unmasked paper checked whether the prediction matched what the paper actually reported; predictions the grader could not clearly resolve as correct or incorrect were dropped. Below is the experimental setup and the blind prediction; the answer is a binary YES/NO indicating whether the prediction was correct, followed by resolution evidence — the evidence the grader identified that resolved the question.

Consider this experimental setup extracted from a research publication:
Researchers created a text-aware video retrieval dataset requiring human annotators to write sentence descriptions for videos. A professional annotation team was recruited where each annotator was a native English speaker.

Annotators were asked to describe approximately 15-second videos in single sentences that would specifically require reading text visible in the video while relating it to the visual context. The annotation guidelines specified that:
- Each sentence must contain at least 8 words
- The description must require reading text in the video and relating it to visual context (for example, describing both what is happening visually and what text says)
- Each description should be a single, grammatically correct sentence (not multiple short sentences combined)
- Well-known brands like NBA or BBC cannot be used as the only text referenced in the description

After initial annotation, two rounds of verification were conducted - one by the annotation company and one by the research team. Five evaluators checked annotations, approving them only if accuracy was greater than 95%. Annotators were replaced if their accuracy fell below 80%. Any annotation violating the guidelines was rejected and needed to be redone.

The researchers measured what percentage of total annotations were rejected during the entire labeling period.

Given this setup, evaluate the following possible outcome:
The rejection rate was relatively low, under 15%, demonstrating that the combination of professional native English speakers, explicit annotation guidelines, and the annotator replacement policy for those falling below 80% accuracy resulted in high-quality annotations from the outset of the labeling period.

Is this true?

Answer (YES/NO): NO